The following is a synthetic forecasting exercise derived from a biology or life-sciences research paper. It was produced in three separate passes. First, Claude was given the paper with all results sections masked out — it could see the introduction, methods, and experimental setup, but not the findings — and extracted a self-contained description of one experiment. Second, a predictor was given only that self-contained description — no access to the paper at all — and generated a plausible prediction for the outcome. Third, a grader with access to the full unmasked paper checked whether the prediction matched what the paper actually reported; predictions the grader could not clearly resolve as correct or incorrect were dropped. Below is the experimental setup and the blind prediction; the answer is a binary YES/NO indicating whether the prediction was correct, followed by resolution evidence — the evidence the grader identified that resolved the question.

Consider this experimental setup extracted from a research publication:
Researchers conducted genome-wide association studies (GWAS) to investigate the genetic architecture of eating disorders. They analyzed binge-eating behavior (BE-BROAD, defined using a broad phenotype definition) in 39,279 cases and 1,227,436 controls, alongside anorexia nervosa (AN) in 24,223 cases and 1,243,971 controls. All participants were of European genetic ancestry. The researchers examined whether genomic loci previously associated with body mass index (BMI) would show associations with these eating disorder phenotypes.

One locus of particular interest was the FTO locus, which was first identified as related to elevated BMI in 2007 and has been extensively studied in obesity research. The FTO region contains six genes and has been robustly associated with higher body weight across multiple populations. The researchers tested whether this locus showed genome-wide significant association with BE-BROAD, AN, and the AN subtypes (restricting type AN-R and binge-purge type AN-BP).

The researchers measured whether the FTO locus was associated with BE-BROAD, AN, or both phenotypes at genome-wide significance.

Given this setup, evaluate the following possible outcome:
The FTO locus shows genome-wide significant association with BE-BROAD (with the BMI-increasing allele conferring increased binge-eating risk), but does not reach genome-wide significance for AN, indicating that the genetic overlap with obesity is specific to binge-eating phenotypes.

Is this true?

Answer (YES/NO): YES